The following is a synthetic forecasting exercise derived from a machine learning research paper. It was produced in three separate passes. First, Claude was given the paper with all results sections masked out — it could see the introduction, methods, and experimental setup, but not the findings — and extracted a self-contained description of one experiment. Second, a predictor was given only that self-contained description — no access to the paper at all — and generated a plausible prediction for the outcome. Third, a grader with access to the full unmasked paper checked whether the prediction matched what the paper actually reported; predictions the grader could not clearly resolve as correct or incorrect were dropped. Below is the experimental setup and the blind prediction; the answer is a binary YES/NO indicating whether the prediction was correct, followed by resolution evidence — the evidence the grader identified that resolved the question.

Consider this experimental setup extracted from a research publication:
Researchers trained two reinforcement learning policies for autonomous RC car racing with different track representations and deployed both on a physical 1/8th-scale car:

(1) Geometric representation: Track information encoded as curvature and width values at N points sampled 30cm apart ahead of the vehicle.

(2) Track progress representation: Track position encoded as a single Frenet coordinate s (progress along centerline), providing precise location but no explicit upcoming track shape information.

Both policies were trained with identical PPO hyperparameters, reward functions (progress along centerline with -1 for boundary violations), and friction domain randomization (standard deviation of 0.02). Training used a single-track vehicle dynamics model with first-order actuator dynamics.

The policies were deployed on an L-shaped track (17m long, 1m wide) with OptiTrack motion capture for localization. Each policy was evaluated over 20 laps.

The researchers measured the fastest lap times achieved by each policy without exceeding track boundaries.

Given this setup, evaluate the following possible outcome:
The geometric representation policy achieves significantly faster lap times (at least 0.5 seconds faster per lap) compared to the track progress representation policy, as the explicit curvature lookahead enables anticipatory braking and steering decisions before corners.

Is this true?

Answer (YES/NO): NO